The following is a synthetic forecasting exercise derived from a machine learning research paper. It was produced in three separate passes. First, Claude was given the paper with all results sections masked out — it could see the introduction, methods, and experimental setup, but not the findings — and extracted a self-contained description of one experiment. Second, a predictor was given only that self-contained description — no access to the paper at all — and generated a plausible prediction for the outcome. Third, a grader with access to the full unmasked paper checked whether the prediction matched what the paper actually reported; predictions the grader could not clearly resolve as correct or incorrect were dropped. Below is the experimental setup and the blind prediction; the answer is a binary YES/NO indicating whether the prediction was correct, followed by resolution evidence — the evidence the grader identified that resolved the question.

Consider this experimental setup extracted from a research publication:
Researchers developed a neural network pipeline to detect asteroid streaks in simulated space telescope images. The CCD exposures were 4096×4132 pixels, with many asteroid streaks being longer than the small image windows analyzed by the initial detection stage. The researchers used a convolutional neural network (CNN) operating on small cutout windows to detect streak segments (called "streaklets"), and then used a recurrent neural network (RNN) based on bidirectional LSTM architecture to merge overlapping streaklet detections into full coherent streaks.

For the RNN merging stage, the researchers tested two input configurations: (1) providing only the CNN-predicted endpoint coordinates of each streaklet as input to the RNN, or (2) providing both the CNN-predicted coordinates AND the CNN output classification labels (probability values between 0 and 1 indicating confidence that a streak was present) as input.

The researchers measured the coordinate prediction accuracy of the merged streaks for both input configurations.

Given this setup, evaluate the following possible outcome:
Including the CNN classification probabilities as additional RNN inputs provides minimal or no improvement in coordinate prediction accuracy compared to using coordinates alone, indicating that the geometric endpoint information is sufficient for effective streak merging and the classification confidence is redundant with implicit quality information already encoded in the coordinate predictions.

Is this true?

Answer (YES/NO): NO